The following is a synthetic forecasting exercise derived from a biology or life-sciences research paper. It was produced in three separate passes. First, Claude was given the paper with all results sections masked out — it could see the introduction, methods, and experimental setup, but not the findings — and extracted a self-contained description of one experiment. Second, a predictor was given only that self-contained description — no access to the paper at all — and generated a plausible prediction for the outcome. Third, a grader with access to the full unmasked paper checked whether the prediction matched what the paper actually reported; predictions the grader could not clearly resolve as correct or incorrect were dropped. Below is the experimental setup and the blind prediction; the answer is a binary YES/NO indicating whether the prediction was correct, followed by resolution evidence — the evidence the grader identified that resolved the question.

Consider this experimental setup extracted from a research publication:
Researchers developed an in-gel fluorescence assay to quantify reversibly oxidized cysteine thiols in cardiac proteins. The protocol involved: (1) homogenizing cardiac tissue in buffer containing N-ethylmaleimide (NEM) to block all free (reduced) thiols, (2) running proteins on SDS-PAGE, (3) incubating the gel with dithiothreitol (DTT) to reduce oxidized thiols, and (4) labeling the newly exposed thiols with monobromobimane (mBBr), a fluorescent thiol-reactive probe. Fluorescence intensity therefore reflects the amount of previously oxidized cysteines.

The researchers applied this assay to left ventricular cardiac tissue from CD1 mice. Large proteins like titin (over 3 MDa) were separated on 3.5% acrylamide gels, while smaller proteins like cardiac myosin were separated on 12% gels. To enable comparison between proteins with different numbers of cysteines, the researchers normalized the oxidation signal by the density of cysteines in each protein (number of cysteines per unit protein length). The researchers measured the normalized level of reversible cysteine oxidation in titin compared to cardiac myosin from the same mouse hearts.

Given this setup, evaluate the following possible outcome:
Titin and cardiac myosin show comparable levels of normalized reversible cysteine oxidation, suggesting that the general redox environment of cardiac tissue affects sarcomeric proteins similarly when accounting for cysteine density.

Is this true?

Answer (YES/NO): NO